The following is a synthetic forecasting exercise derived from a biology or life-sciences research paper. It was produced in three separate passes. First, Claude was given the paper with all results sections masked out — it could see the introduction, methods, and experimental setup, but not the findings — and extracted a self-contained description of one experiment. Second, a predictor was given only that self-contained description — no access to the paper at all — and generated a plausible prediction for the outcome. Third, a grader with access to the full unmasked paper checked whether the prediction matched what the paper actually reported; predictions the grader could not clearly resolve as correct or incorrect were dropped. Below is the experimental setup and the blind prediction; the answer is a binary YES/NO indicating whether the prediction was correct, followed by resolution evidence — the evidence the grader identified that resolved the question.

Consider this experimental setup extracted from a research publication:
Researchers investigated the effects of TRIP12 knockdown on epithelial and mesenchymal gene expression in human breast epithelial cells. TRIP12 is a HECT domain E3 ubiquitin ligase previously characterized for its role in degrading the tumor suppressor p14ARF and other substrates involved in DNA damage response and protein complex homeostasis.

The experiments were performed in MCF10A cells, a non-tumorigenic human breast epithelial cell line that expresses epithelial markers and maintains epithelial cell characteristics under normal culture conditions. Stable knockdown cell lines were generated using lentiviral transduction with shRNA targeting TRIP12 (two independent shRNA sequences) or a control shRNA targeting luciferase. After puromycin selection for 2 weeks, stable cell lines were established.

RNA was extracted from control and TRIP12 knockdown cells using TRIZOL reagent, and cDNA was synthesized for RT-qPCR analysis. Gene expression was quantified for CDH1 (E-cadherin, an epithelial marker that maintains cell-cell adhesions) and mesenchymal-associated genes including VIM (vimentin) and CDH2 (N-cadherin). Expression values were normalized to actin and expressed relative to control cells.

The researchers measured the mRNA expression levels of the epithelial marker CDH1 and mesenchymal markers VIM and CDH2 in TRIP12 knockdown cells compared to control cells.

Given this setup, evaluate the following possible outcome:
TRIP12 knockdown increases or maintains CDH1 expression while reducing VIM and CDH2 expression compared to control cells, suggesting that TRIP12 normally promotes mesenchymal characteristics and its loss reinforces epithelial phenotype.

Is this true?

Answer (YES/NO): NO